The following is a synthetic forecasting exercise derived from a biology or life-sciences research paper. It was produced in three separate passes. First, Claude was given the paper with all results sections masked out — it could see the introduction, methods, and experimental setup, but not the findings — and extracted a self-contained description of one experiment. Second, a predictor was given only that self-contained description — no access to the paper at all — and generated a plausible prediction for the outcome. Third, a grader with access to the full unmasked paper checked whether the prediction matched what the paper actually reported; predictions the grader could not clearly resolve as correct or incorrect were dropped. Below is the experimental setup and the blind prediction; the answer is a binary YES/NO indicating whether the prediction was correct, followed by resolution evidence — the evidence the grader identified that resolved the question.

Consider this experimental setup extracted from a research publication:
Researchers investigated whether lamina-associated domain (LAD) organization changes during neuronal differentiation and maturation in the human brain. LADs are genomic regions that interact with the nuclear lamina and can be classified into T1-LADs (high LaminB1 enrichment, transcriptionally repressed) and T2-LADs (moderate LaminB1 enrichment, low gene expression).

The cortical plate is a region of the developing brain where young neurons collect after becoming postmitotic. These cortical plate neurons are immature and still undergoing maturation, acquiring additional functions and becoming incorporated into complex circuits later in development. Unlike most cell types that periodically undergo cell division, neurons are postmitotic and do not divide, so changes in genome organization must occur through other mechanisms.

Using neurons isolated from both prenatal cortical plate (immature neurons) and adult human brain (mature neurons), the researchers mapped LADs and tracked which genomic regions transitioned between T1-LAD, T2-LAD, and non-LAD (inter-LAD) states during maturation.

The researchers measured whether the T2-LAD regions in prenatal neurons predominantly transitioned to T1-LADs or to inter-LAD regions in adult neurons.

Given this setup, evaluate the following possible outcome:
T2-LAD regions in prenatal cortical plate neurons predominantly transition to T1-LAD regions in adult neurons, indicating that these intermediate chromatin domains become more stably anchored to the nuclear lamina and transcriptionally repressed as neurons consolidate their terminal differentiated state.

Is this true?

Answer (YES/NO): YES